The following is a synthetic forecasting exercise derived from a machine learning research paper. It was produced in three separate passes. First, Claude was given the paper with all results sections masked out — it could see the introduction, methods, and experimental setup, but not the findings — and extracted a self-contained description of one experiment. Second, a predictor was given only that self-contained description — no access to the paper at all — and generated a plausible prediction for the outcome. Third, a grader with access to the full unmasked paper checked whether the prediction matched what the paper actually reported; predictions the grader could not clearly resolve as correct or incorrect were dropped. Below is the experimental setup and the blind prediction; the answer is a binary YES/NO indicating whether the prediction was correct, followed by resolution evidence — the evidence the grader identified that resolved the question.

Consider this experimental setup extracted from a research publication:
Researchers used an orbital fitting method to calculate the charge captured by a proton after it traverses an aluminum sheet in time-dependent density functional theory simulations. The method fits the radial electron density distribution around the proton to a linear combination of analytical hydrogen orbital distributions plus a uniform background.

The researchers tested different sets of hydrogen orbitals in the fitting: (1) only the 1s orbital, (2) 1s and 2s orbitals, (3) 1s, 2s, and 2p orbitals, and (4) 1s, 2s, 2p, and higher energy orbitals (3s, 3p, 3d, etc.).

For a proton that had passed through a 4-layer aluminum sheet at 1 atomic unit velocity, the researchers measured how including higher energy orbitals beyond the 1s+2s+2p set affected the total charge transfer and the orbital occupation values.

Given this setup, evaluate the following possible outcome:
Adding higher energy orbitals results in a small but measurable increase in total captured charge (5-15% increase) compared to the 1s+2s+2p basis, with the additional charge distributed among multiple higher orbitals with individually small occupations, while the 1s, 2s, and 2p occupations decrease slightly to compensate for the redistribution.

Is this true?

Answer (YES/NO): NO